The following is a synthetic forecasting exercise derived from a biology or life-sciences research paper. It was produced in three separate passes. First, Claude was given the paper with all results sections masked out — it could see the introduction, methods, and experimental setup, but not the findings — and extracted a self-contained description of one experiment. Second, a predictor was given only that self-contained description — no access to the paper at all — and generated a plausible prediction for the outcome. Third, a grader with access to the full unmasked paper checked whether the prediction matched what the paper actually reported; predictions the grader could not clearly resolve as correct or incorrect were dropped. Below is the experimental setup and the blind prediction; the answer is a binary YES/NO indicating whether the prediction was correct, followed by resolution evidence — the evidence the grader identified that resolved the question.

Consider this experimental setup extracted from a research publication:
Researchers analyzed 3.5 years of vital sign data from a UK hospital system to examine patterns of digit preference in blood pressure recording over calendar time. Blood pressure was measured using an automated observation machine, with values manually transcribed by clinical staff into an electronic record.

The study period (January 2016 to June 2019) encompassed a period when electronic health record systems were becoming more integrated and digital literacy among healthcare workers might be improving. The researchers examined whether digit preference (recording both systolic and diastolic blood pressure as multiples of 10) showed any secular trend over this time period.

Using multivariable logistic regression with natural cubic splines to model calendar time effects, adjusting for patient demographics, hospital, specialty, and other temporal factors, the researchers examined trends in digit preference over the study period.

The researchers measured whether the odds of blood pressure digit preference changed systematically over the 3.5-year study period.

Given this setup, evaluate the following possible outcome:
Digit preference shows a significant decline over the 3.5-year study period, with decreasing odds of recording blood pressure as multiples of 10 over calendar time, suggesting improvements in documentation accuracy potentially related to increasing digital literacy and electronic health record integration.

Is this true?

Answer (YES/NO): YES